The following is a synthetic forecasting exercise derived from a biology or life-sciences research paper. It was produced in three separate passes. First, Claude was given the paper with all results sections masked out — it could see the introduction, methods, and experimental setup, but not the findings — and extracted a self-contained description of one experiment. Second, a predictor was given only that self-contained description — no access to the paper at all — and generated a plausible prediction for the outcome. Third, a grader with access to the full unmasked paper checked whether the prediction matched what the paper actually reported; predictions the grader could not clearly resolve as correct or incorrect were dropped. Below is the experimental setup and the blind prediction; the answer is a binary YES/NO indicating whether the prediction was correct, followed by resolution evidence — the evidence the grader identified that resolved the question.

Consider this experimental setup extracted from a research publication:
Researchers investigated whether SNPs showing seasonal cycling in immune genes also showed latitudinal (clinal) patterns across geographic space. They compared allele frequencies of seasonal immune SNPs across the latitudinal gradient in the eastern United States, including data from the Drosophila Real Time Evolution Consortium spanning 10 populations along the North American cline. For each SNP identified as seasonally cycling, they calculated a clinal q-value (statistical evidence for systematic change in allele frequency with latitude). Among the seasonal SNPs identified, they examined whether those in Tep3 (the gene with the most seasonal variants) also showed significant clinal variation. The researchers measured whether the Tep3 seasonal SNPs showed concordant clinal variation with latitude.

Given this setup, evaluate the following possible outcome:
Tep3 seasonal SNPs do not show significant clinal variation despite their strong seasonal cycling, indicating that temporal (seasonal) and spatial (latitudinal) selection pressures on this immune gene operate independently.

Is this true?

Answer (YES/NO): YES